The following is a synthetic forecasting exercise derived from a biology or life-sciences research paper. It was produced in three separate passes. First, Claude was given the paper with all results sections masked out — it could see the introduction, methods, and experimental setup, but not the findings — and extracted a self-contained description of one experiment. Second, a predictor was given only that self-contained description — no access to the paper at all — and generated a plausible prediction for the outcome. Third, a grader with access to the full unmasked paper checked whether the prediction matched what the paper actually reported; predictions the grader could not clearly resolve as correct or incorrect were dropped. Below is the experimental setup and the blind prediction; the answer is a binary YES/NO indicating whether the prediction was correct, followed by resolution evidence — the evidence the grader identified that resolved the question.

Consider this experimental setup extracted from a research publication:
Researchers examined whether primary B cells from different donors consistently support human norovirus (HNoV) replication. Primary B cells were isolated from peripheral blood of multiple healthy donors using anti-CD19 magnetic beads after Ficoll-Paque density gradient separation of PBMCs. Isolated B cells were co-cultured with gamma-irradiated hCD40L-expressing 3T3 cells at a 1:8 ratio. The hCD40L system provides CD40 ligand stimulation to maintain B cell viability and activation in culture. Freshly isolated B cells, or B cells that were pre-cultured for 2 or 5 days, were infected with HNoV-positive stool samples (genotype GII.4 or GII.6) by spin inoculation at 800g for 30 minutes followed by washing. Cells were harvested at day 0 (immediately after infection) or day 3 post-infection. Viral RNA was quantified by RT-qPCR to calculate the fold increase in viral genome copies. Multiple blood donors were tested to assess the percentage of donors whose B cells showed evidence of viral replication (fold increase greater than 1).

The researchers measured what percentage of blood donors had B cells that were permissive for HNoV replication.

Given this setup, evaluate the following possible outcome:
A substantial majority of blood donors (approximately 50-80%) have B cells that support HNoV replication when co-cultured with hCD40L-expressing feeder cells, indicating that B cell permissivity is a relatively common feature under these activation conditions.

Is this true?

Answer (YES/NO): YES